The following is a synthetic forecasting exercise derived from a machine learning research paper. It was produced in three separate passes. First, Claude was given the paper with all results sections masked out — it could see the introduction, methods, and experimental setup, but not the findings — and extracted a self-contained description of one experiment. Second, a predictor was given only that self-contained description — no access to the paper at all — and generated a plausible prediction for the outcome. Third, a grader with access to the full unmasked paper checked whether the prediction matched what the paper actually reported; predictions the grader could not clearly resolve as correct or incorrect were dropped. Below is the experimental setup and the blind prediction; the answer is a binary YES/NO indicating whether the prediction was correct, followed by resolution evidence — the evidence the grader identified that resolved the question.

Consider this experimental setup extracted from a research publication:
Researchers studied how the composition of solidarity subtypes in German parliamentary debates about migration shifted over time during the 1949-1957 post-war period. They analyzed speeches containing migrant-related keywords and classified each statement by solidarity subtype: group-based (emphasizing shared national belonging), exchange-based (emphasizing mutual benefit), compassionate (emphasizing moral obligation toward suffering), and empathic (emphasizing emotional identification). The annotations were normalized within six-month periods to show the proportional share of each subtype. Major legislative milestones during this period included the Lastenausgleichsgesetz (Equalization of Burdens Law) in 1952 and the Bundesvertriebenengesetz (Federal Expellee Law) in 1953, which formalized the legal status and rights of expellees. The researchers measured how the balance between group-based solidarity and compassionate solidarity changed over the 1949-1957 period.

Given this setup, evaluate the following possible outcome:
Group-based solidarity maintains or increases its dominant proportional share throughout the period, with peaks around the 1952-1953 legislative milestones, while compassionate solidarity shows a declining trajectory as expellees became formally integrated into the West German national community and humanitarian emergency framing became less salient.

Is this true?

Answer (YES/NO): NO